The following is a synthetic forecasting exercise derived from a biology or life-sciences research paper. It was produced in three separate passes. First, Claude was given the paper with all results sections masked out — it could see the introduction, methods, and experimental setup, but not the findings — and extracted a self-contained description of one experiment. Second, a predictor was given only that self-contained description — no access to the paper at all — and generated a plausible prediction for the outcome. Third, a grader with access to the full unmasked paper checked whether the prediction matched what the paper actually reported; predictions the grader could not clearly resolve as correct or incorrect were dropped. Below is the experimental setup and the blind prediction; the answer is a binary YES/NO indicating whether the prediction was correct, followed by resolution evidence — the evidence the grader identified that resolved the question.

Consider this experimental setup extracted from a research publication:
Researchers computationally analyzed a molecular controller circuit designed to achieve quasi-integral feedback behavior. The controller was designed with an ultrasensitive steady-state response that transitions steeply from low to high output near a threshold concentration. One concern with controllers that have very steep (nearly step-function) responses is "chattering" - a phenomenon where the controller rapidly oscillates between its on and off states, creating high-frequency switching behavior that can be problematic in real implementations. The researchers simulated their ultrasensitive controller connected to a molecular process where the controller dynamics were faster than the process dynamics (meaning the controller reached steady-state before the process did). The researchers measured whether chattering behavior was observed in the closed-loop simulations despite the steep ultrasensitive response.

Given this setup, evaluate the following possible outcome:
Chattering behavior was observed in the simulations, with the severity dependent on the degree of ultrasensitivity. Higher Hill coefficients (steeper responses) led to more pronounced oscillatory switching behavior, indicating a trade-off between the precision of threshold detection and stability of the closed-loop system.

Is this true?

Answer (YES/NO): NO